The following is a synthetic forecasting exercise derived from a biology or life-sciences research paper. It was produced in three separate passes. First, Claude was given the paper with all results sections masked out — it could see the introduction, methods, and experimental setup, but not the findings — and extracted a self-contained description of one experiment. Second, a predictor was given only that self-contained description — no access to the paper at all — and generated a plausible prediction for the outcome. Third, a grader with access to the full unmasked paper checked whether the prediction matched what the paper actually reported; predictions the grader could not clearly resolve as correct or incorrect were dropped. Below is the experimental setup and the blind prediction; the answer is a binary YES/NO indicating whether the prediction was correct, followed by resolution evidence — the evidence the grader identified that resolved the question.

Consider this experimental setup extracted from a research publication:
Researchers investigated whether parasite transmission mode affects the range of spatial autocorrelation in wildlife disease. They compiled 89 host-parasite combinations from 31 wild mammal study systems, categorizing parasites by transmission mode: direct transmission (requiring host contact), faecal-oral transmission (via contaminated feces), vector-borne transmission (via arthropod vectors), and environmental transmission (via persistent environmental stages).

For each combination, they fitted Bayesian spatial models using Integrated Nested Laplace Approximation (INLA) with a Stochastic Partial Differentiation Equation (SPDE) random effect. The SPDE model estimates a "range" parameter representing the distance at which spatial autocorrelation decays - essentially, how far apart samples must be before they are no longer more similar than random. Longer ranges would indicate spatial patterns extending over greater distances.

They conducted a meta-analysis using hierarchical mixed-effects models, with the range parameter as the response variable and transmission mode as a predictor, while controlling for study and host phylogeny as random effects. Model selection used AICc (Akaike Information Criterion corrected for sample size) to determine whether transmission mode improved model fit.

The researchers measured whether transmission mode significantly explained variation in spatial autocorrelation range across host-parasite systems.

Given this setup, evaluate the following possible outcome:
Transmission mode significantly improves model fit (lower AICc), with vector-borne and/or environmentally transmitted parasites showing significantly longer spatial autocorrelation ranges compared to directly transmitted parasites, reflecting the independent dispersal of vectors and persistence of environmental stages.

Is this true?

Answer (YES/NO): NO